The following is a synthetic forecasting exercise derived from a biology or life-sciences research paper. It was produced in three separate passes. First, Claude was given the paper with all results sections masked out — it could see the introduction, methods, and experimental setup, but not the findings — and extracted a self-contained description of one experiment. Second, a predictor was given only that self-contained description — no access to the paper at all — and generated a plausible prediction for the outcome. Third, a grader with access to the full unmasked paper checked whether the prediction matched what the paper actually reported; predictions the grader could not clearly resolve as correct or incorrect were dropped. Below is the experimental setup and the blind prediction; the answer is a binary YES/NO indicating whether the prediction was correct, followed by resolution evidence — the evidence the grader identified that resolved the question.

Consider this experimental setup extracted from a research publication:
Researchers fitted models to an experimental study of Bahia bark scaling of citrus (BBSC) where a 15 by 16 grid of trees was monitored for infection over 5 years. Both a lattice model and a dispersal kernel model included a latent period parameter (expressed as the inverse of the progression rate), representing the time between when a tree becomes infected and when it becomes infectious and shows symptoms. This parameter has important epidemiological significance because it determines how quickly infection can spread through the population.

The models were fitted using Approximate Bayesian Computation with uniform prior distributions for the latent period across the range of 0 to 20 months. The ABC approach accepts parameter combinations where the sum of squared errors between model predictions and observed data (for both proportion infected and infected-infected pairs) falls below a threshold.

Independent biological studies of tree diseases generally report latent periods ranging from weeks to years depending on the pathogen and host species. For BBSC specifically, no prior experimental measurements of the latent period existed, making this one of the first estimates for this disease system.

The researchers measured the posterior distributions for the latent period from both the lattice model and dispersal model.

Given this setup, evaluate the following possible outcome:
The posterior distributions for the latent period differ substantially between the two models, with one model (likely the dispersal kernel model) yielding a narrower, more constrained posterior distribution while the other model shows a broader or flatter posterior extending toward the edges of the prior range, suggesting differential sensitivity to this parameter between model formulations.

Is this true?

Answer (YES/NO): NO